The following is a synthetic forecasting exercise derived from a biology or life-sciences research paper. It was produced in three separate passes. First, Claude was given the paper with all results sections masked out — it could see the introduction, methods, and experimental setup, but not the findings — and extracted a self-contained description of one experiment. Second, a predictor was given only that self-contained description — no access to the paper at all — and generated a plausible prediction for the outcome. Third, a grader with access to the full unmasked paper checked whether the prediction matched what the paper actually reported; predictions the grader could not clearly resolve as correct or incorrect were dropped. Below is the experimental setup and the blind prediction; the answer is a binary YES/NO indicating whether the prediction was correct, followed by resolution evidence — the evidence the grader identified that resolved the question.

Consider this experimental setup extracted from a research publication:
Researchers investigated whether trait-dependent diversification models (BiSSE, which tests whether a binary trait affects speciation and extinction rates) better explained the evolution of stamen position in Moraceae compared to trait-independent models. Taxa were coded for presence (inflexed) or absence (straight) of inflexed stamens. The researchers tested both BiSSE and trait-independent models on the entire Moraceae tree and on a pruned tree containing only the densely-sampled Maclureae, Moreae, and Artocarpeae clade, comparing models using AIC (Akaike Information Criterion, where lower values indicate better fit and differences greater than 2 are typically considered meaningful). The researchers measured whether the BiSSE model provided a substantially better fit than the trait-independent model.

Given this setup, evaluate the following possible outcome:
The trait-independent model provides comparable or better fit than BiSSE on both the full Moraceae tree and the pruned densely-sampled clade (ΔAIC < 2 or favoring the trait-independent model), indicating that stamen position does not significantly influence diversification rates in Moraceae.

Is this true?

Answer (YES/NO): NO